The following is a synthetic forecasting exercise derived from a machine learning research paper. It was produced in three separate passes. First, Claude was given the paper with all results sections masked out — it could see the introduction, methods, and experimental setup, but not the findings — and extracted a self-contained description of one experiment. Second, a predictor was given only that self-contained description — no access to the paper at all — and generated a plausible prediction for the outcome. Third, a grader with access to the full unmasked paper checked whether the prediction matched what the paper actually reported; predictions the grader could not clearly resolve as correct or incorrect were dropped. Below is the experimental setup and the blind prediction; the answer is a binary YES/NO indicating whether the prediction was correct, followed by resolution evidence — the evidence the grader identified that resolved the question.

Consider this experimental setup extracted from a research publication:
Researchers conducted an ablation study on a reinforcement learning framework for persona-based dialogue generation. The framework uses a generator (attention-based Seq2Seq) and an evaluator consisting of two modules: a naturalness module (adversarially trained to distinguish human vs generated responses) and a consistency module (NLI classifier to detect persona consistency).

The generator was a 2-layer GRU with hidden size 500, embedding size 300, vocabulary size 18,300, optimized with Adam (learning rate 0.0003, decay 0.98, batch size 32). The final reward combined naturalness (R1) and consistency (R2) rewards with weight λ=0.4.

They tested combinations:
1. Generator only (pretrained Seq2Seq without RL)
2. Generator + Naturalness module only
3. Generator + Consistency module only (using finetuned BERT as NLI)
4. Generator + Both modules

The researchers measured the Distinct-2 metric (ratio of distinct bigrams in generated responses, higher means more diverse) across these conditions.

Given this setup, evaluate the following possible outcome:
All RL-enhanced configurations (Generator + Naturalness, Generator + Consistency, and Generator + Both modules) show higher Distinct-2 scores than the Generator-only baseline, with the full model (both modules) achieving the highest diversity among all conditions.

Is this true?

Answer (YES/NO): NO